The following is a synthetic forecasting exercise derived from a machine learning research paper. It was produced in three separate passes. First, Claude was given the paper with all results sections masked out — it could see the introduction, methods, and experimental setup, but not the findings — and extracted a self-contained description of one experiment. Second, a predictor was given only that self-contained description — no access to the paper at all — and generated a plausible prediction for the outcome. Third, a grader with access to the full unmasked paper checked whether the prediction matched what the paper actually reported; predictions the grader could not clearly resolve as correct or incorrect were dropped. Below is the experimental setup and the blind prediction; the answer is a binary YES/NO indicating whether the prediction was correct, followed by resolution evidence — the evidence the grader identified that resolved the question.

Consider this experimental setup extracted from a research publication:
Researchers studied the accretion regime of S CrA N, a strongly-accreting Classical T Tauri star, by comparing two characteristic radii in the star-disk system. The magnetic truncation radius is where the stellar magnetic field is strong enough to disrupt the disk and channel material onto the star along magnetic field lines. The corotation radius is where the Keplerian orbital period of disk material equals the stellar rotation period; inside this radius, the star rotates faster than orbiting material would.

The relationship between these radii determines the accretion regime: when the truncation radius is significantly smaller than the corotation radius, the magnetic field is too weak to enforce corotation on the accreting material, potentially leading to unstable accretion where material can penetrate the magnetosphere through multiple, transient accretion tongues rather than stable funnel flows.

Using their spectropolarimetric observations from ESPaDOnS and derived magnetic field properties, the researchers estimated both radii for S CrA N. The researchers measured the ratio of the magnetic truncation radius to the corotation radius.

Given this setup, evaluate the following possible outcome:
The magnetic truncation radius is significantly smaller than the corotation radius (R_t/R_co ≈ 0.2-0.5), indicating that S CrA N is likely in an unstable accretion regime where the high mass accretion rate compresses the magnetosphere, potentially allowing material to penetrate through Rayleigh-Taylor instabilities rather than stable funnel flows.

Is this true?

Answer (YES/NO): YES